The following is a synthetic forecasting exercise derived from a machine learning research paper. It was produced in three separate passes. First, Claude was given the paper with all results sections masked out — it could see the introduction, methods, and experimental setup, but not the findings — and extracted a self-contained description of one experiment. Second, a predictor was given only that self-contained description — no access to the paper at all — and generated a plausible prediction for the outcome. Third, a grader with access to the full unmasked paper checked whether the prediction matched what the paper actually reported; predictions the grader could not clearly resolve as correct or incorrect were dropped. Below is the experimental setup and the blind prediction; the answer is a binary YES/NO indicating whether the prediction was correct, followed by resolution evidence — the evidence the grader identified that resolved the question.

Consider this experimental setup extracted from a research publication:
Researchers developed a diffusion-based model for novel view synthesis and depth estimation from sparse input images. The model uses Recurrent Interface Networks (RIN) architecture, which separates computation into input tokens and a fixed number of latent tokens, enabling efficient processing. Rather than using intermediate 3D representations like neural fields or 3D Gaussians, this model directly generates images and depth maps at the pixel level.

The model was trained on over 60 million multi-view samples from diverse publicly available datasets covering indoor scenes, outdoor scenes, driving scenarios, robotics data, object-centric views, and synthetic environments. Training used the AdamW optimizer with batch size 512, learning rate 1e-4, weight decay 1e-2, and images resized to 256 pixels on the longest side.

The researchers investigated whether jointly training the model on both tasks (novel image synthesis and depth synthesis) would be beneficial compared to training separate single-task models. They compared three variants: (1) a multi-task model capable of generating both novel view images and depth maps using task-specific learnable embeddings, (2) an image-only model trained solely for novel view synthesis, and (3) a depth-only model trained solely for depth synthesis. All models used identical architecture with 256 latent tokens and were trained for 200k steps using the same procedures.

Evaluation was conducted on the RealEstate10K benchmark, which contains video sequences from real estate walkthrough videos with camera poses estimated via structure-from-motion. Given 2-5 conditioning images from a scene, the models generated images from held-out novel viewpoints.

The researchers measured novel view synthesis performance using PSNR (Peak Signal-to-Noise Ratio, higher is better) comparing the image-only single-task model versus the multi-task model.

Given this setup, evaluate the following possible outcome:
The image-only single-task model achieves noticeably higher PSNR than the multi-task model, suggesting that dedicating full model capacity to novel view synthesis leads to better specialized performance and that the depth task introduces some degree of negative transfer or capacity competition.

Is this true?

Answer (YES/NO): NO